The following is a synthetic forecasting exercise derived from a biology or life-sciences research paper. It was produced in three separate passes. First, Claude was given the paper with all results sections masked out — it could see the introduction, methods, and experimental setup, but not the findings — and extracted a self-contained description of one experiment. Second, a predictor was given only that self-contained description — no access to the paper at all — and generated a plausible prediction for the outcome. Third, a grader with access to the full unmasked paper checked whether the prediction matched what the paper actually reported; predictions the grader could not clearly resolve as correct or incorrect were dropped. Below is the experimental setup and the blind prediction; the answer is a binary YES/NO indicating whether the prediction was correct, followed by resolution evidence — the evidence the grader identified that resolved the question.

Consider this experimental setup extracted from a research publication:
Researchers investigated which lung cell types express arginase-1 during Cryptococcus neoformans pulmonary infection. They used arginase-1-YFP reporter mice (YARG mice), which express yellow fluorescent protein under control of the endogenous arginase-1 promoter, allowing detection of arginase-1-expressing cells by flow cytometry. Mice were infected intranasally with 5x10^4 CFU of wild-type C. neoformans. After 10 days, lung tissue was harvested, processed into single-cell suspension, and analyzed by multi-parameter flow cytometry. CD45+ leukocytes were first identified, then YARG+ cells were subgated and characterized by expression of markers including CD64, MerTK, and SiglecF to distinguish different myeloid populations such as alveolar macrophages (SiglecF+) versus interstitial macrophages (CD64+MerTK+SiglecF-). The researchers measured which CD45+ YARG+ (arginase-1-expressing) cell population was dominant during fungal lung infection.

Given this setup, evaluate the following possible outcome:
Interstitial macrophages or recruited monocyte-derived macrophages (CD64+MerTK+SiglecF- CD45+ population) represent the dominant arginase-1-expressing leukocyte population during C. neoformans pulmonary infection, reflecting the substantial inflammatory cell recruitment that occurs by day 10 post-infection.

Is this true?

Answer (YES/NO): YES